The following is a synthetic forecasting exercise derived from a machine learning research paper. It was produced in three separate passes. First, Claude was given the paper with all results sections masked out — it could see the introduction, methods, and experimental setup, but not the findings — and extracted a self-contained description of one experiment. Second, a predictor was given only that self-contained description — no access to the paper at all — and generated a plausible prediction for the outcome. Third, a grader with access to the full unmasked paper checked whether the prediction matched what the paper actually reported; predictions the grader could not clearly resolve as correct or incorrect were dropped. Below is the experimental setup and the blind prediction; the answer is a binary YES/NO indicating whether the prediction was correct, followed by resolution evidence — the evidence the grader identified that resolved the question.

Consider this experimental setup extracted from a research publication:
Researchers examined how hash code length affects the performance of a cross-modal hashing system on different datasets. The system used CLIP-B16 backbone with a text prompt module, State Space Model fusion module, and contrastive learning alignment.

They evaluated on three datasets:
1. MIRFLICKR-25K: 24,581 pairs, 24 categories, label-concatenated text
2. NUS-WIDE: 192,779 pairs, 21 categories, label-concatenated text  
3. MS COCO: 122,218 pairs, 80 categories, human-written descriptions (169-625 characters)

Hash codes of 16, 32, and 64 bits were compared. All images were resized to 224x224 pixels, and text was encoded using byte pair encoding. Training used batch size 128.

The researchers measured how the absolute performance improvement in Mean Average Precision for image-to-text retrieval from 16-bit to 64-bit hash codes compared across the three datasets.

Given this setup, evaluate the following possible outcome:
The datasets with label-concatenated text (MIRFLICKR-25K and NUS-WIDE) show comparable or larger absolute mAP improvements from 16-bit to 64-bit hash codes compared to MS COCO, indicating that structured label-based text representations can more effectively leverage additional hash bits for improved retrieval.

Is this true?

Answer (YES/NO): NO